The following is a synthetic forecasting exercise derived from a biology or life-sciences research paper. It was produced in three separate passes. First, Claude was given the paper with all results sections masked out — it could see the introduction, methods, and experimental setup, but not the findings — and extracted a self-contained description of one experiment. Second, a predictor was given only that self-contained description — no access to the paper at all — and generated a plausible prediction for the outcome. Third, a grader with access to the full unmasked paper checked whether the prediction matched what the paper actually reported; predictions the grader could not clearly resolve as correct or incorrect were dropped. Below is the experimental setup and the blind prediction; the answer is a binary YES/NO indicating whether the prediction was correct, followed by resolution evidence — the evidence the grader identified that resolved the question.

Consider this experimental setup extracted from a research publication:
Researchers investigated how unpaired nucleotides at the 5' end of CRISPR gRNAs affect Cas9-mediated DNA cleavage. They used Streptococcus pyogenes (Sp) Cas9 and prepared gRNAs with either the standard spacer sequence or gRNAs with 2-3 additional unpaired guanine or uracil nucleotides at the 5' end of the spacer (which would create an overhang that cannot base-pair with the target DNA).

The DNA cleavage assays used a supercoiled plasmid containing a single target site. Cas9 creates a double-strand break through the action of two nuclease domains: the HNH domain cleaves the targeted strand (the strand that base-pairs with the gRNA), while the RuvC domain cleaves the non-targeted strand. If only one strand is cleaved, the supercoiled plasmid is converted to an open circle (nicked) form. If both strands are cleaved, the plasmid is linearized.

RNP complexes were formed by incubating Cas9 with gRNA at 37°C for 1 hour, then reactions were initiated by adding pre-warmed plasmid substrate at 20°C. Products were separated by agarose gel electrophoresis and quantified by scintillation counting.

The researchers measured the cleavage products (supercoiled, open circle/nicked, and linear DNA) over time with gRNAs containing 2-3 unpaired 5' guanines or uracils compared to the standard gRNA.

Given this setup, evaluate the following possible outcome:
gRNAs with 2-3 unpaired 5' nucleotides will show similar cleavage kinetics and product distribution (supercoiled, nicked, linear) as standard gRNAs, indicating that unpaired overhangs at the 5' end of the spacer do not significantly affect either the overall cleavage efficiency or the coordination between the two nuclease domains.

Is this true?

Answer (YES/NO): NO